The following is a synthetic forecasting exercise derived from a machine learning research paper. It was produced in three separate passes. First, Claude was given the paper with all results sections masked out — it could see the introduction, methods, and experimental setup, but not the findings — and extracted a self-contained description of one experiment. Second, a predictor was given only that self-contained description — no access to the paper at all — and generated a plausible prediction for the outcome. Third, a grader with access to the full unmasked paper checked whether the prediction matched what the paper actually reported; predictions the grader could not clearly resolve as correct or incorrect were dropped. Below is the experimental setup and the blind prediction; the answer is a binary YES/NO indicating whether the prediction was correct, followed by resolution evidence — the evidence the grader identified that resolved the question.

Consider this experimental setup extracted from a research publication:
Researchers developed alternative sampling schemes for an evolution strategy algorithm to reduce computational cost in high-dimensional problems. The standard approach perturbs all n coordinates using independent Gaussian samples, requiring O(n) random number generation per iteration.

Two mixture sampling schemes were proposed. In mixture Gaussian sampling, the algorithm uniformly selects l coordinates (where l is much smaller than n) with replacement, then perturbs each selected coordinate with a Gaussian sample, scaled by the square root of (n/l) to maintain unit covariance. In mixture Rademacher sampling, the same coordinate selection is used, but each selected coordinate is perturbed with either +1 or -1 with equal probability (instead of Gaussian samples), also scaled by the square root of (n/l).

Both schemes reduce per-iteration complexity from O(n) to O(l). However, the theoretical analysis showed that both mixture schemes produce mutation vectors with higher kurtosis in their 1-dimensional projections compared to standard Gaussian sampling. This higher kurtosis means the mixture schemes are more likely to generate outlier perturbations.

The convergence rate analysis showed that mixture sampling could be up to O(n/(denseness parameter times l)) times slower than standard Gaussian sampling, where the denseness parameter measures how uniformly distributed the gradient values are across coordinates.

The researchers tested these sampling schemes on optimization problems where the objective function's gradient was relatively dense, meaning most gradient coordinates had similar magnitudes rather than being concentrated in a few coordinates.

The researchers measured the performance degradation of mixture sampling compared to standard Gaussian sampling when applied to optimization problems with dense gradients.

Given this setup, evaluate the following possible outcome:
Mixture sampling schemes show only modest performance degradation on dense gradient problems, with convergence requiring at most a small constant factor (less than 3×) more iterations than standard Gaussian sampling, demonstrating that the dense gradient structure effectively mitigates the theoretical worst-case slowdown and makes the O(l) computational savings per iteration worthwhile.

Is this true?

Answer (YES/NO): YES